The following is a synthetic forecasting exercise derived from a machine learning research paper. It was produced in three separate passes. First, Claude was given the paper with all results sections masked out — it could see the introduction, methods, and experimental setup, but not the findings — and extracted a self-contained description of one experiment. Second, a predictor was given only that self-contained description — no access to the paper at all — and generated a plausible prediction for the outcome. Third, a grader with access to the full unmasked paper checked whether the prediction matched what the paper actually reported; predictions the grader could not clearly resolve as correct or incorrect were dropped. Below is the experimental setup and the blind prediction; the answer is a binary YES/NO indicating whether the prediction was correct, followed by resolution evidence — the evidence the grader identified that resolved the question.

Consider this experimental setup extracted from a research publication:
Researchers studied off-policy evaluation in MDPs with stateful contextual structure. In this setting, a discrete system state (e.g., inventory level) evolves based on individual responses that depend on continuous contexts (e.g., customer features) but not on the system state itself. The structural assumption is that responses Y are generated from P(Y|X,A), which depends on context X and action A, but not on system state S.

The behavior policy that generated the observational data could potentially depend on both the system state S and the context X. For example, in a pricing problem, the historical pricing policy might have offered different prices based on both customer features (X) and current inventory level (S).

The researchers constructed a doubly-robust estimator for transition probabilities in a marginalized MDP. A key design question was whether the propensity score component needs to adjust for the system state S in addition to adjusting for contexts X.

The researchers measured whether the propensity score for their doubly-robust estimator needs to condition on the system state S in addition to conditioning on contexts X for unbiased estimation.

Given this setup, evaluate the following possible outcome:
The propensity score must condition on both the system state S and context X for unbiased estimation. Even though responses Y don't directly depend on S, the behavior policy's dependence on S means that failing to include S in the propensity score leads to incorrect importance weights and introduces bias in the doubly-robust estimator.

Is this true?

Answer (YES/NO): NO